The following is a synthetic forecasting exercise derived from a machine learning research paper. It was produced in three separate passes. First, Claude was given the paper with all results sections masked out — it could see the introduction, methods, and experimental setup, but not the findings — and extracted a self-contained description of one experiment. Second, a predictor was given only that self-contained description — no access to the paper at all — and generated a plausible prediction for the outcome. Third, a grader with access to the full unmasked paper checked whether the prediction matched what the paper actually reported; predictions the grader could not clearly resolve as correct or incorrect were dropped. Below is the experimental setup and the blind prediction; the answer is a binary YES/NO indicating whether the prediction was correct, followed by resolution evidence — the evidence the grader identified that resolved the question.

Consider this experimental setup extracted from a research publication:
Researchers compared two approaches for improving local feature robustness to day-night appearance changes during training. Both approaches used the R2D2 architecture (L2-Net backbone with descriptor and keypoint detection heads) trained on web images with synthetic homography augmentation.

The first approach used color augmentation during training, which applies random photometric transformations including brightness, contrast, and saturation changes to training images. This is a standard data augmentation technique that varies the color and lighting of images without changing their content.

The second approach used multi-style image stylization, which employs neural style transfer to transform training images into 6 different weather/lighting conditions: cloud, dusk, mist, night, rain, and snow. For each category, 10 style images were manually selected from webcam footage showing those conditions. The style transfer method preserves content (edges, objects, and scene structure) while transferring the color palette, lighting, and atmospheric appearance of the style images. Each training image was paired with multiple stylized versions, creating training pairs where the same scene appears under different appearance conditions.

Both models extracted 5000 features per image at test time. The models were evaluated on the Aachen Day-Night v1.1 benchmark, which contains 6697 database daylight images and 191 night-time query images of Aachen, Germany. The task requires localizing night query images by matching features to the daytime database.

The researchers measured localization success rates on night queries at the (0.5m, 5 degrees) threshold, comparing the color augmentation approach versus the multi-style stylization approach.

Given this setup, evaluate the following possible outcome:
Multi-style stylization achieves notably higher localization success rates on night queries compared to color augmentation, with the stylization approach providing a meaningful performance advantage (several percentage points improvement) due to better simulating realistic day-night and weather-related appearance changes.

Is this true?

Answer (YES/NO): YES